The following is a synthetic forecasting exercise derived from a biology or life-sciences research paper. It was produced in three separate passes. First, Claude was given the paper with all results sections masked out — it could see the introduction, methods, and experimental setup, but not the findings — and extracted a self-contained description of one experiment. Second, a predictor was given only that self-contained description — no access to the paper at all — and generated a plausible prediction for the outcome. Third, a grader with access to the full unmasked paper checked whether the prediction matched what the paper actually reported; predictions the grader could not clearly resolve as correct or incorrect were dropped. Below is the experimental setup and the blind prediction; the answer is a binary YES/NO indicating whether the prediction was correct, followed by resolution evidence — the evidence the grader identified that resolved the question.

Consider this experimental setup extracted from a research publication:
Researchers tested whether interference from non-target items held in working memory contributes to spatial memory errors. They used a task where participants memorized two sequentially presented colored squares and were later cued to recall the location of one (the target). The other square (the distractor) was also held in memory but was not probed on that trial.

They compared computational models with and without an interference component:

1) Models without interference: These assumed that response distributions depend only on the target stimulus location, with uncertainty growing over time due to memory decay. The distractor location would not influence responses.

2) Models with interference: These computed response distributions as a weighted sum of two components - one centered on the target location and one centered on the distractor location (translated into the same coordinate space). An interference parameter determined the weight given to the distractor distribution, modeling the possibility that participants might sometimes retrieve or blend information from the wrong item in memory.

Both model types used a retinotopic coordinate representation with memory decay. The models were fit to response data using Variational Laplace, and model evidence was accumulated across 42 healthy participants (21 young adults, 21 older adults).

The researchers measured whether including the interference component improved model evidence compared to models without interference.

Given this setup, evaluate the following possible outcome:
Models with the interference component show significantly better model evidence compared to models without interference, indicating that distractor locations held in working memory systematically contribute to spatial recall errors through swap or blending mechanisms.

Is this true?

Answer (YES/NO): YES